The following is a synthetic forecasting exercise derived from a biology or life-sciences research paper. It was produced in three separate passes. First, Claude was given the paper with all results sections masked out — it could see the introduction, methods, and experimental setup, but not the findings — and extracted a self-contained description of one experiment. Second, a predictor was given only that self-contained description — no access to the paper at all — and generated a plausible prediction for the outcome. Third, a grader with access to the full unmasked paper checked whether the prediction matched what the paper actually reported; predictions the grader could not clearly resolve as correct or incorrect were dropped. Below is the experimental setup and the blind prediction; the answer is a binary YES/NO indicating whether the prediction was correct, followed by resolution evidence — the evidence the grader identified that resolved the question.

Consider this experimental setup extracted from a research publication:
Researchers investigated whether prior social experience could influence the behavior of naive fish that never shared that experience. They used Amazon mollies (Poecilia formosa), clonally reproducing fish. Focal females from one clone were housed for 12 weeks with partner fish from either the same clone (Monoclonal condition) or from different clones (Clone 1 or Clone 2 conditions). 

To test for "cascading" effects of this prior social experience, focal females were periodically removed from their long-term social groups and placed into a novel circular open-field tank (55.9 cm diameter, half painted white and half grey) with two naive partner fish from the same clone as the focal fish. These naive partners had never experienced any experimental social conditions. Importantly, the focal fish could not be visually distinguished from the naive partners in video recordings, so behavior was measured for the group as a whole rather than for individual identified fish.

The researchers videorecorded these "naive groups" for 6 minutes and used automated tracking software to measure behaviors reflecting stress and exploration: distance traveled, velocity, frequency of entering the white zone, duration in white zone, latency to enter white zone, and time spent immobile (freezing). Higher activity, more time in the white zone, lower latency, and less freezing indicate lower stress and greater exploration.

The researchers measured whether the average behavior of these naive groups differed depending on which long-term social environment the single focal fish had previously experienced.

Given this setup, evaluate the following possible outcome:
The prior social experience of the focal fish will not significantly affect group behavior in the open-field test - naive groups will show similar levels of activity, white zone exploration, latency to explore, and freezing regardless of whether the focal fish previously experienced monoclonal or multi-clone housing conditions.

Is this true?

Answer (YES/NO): NO